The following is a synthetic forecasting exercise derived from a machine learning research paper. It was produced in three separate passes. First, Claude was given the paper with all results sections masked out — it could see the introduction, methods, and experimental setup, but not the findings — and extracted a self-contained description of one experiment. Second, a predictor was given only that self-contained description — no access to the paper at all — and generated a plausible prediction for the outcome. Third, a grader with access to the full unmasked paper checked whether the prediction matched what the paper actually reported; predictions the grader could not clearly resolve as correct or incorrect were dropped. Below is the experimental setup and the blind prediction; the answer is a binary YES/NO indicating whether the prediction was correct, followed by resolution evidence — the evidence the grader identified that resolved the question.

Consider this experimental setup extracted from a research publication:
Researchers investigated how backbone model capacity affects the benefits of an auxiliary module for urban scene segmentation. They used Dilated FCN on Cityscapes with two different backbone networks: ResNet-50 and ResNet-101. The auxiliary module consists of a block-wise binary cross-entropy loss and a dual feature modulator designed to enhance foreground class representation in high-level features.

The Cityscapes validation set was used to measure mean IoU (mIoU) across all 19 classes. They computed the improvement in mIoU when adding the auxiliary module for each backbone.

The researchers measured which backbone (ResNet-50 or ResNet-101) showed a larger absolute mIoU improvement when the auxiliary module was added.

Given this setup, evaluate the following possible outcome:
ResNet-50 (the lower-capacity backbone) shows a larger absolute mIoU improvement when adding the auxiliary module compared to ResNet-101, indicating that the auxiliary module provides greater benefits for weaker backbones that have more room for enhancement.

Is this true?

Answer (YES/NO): NO